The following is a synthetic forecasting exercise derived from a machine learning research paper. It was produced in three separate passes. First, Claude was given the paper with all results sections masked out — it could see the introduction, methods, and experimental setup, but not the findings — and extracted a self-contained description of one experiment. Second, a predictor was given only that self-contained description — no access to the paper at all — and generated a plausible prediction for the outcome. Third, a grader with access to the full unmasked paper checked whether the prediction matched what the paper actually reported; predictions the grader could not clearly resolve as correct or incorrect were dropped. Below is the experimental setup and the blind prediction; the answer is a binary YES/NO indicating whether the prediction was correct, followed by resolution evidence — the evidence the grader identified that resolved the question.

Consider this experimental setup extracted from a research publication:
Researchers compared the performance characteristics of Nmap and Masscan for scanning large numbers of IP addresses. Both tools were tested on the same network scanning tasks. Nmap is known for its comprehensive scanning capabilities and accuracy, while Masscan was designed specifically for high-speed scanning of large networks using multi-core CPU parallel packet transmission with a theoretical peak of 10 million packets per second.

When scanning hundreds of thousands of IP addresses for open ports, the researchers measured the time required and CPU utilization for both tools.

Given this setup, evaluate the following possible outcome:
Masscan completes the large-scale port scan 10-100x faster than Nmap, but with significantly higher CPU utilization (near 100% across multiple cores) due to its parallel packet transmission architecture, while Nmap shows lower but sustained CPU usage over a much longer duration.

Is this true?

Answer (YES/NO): NO